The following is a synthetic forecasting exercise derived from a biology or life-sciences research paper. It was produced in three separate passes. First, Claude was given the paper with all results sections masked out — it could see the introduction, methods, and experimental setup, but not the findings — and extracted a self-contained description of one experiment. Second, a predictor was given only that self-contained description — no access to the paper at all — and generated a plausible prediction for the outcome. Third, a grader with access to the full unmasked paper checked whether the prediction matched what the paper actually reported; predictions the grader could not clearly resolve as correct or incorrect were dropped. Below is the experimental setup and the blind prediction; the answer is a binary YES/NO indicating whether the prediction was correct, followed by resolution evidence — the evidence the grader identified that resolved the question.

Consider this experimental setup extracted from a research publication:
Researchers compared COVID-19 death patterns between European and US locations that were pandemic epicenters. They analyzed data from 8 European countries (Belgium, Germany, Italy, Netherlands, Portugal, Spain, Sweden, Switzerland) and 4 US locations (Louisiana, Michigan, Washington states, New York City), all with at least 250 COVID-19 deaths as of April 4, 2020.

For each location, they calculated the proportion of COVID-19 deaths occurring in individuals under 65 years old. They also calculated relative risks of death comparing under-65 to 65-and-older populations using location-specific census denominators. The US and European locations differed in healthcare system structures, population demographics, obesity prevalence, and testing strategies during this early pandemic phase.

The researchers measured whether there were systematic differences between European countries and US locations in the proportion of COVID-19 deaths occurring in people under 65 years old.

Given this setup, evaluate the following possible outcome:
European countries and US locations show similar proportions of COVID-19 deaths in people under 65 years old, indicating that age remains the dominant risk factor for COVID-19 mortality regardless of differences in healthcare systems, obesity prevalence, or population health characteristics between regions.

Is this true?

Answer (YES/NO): NO